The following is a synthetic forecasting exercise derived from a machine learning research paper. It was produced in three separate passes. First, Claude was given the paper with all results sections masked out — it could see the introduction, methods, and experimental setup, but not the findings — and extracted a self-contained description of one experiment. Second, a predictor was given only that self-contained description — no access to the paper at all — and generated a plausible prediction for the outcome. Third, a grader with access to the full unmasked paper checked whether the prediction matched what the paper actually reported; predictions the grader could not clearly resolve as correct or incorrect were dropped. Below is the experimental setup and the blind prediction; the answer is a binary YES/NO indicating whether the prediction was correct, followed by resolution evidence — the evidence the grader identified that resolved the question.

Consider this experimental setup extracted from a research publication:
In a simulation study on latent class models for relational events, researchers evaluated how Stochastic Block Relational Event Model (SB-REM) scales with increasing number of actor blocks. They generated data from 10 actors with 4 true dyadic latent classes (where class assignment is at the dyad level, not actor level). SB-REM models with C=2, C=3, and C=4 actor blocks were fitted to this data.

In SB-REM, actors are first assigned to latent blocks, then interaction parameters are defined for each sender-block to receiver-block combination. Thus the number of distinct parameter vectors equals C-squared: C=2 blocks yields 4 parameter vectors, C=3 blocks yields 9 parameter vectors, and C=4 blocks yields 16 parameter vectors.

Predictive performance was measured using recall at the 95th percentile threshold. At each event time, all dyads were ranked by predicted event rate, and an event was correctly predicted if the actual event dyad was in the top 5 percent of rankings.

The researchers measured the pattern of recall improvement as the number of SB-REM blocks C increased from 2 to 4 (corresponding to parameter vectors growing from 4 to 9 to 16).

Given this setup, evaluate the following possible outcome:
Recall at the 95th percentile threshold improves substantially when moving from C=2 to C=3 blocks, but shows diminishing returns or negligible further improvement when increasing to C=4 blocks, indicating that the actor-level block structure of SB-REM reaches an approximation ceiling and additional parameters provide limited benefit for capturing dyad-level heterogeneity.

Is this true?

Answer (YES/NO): YES